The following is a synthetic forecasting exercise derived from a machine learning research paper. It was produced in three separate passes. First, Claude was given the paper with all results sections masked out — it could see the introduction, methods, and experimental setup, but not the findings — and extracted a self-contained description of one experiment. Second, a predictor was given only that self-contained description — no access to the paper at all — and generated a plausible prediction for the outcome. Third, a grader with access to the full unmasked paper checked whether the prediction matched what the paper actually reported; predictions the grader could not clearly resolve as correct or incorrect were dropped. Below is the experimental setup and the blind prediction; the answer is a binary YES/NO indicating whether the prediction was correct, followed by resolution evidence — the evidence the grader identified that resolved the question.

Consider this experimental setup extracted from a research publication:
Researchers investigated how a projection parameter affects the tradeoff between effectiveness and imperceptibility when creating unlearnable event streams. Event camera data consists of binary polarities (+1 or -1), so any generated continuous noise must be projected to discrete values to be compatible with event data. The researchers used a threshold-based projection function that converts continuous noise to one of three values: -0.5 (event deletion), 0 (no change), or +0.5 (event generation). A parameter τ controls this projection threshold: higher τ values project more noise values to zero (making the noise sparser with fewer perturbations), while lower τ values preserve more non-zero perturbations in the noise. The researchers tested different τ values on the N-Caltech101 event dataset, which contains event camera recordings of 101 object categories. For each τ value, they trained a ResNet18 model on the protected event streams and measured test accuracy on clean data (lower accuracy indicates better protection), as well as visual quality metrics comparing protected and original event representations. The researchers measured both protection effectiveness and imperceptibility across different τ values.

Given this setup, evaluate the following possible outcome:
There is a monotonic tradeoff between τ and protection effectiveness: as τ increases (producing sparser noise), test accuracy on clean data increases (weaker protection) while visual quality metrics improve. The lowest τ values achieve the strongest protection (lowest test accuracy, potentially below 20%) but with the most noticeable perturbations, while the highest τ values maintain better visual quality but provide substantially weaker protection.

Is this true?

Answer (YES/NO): YES